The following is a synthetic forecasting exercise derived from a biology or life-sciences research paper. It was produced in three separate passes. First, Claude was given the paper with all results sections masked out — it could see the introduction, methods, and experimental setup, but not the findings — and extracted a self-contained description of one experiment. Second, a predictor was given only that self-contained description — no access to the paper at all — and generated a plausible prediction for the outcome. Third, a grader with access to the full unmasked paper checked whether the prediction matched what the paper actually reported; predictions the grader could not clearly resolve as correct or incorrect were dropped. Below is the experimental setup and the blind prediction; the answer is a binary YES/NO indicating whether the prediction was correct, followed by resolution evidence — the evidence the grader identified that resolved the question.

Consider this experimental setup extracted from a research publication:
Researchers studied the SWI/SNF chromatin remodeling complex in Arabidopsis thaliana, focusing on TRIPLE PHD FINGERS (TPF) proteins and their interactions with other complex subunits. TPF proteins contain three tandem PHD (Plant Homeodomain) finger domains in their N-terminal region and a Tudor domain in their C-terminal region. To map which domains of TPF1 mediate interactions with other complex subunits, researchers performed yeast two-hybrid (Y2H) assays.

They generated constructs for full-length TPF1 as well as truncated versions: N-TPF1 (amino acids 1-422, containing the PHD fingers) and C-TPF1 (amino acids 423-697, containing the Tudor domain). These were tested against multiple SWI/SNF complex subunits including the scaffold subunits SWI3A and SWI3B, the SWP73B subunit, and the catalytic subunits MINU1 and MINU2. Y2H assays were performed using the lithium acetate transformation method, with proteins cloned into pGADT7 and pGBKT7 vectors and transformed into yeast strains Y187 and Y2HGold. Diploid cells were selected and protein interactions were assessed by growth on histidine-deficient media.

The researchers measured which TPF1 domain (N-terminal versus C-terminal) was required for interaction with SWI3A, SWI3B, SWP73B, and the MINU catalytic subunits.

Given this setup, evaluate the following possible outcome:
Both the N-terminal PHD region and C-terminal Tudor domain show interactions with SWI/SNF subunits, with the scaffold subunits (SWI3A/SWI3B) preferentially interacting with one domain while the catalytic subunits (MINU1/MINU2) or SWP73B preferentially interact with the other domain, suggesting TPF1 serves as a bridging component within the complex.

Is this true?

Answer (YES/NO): NO